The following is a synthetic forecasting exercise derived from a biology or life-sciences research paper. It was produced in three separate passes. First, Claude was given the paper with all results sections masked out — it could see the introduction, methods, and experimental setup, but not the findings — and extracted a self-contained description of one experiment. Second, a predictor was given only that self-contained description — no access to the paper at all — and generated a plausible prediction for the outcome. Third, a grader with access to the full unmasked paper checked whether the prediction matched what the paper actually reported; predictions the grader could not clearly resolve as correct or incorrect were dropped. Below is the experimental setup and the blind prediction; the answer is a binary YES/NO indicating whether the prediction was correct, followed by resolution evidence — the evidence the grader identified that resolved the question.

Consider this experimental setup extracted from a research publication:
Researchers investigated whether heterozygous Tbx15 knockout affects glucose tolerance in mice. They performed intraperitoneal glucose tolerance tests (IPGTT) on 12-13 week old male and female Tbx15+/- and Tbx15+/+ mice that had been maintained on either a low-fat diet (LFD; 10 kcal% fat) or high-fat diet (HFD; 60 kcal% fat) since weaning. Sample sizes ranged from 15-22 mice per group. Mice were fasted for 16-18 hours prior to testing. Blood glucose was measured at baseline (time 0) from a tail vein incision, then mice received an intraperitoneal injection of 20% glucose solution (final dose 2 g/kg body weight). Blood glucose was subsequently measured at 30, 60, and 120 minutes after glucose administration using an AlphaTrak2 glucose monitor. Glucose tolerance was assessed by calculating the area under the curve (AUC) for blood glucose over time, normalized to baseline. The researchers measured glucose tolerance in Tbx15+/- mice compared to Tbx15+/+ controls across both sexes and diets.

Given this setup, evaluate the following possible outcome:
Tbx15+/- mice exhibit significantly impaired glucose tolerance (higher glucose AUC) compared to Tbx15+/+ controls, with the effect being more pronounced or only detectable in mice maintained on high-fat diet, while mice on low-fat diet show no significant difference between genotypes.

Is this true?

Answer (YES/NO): NO